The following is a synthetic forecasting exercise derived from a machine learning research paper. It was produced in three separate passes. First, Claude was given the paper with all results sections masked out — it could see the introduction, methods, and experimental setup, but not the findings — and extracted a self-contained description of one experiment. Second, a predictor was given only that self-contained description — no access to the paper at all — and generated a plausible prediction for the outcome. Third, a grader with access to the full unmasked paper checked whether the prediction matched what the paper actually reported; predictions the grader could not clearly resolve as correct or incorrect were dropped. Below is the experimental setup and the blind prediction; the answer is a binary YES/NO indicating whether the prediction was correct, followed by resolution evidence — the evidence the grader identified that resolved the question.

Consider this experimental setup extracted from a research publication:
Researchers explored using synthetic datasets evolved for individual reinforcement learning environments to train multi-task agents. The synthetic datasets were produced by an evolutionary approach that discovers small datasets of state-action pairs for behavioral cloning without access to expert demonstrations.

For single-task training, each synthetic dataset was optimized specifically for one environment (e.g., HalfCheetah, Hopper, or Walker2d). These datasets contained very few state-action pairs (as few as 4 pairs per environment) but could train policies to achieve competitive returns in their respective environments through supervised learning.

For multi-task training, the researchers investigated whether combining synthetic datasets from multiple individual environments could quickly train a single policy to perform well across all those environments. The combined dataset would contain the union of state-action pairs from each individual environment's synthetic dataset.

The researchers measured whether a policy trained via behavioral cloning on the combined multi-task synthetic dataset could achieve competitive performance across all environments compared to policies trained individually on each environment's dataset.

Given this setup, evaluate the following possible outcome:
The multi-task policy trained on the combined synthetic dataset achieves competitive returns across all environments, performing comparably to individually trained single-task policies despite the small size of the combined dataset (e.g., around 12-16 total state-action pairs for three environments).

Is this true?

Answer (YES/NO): NO